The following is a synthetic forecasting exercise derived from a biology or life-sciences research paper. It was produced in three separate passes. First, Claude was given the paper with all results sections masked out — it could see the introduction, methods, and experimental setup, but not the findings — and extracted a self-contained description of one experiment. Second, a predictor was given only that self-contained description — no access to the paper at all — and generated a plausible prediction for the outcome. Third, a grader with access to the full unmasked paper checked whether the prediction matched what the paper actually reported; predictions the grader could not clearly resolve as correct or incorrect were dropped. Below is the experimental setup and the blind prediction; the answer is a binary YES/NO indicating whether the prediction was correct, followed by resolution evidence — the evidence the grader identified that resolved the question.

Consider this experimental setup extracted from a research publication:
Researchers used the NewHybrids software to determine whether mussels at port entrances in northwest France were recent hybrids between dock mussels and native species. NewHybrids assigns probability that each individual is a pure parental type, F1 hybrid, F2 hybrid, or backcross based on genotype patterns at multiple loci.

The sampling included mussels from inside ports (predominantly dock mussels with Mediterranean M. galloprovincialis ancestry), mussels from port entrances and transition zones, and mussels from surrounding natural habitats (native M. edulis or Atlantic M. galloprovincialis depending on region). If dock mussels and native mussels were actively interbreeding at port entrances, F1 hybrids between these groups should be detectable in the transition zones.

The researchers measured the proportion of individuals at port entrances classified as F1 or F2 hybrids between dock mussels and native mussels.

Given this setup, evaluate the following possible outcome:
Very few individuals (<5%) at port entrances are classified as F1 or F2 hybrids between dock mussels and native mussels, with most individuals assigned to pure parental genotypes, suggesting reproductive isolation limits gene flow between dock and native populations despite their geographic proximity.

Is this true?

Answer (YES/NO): NO